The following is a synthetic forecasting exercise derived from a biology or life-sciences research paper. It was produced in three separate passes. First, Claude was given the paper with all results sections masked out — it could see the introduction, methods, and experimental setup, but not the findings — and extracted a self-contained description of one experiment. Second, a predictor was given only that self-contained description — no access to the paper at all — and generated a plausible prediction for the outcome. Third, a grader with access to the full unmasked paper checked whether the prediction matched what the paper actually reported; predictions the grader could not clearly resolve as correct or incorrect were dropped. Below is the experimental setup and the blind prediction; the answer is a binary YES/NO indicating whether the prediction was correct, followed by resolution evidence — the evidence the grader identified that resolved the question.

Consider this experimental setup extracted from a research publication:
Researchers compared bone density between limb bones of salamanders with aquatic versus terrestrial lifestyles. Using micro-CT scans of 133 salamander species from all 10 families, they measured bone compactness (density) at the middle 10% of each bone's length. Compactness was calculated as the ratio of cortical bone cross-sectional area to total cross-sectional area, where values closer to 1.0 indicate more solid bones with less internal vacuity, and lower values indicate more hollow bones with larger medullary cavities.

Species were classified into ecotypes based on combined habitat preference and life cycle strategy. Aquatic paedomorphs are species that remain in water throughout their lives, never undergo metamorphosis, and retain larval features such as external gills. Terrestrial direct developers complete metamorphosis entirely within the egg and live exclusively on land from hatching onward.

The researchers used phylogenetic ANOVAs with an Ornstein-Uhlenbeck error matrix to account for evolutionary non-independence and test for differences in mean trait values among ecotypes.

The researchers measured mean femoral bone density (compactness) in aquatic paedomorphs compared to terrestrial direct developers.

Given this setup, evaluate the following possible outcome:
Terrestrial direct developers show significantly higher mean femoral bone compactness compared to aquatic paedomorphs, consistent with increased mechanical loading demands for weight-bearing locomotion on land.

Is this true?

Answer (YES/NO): NO